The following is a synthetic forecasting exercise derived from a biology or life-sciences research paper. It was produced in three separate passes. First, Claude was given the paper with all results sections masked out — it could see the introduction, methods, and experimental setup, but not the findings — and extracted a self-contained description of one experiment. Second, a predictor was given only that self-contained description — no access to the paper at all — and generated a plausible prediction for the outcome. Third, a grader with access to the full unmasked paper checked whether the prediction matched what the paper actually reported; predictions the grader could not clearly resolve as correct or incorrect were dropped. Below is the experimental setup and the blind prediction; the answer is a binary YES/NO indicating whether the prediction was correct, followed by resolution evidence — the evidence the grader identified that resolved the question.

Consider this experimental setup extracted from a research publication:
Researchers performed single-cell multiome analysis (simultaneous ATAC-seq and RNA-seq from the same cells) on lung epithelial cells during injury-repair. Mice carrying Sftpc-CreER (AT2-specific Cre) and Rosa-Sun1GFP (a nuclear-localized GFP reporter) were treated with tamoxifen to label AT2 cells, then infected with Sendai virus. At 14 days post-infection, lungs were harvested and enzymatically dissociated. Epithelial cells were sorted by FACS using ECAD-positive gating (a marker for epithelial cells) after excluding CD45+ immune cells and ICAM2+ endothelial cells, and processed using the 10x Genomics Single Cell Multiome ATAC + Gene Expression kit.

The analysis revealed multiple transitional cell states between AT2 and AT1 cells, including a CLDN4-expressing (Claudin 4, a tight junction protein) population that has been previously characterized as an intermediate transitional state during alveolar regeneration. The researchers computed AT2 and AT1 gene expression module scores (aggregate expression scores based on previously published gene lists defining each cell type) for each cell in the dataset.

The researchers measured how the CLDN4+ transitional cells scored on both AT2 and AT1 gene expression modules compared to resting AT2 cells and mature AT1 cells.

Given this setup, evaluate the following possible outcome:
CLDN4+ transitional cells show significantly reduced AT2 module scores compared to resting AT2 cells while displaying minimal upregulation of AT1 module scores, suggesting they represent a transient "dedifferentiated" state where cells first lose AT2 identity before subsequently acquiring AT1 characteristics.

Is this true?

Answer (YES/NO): NO